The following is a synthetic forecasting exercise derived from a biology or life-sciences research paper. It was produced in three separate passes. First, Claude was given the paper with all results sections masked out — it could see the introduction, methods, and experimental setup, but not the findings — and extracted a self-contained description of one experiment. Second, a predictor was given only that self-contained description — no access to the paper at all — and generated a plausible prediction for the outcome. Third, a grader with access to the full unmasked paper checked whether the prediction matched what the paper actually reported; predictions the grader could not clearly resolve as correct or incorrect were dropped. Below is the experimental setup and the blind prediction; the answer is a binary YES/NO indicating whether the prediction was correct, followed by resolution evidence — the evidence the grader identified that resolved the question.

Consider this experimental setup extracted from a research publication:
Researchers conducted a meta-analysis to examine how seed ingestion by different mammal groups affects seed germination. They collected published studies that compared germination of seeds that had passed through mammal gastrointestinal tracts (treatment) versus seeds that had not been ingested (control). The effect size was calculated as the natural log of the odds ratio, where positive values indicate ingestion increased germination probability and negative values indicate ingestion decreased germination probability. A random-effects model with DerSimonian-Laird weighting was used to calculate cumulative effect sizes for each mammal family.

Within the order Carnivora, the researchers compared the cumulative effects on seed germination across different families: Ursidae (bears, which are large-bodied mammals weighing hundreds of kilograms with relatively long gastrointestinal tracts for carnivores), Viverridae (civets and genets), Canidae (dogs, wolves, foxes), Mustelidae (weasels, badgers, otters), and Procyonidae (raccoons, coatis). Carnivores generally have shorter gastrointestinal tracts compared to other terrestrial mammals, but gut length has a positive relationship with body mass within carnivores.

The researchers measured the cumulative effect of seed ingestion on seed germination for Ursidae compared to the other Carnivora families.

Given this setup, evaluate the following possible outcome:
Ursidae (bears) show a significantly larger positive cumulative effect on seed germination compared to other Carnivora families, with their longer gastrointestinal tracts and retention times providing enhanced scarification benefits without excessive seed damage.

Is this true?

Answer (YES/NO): YES